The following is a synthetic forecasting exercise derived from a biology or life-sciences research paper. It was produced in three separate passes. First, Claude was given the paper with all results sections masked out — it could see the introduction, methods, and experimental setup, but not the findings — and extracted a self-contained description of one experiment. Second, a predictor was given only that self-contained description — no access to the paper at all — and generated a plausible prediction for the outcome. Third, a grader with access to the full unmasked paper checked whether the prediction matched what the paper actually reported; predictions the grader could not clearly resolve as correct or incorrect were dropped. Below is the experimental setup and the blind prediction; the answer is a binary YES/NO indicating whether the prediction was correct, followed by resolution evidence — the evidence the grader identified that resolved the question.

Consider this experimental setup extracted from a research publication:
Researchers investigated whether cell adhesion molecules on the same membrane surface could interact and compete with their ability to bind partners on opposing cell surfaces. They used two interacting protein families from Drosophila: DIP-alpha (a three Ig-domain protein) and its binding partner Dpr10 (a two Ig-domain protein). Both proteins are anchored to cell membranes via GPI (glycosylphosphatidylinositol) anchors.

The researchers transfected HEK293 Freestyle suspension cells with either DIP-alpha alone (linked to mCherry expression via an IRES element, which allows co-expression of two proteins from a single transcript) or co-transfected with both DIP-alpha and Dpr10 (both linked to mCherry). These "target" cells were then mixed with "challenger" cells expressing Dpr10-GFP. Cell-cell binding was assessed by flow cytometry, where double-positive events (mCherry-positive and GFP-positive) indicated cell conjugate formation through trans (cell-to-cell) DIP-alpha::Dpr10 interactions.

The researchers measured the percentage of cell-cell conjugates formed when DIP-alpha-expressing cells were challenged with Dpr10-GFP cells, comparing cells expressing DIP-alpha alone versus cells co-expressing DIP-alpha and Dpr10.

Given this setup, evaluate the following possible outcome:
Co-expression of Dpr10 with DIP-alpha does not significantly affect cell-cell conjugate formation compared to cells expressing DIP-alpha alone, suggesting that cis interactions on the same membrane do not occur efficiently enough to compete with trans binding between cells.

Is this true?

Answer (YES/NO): NO